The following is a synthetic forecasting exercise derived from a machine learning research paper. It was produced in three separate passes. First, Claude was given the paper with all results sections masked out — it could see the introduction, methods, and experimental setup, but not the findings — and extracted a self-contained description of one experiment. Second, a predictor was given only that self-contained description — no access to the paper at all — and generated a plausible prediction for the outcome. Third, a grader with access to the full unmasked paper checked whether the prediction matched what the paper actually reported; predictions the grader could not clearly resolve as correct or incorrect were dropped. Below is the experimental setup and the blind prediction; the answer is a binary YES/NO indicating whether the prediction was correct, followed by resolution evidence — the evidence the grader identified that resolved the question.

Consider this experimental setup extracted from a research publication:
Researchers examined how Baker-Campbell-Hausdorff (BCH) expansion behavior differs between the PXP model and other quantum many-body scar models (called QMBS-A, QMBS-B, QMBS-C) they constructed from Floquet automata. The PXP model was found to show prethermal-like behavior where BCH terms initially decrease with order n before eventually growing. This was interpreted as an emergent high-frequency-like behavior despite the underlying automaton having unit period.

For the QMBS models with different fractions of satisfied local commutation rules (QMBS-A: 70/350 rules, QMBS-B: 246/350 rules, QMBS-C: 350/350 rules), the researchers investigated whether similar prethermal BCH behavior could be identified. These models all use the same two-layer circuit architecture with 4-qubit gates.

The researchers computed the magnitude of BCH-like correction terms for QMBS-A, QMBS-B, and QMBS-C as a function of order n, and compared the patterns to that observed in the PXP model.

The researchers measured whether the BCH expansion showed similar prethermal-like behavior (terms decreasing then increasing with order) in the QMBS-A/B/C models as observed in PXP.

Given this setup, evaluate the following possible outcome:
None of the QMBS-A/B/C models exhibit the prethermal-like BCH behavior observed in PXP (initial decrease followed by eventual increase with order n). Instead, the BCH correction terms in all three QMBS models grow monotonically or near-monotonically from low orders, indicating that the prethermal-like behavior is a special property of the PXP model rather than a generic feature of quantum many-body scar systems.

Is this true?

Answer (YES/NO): NO